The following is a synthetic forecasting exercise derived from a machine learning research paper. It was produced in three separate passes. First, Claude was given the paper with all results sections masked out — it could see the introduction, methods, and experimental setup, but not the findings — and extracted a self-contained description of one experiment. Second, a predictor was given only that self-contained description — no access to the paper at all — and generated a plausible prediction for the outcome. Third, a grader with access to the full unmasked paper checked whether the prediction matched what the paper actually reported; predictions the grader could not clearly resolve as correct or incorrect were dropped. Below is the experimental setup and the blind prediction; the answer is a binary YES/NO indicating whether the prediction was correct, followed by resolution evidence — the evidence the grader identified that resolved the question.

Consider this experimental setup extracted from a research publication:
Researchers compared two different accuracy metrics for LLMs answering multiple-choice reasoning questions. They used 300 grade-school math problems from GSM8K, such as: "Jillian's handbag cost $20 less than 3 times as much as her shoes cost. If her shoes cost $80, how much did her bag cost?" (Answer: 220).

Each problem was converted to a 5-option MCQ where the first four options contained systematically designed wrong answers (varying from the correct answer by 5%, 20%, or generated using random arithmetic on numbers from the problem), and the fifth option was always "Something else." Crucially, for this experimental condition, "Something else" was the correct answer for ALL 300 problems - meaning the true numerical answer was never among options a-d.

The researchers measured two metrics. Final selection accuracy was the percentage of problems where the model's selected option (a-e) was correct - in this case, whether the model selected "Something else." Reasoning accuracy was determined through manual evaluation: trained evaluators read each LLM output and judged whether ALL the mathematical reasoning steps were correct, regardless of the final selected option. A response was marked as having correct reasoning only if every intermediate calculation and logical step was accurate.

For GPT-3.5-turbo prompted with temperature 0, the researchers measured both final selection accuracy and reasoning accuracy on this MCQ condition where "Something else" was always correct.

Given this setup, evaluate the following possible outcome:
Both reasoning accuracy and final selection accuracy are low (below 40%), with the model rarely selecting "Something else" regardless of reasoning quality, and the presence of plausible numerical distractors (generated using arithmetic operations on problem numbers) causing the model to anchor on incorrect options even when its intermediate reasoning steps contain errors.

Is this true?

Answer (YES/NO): NO